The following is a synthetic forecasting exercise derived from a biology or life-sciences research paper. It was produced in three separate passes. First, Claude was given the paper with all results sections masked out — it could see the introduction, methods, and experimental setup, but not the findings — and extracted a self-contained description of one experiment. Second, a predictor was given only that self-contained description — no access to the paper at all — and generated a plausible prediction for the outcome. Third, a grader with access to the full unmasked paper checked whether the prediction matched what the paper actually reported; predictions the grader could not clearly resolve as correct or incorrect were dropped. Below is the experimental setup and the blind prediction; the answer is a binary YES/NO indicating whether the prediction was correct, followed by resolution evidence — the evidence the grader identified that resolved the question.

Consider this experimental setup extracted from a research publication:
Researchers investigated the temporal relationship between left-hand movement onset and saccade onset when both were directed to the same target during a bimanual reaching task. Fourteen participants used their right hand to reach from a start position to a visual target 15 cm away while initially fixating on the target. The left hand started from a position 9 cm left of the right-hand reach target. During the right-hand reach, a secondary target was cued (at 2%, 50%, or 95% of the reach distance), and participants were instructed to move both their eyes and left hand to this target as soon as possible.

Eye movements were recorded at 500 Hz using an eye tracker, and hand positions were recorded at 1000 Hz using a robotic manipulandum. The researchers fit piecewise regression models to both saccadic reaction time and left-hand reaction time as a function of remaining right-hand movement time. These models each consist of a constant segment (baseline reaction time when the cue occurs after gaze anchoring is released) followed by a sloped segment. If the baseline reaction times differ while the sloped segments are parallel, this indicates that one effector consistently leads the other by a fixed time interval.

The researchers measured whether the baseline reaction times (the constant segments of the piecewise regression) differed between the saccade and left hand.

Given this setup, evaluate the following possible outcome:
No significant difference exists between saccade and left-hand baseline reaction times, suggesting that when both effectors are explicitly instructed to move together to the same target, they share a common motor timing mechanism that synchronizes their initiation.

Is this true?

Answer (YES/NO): NO